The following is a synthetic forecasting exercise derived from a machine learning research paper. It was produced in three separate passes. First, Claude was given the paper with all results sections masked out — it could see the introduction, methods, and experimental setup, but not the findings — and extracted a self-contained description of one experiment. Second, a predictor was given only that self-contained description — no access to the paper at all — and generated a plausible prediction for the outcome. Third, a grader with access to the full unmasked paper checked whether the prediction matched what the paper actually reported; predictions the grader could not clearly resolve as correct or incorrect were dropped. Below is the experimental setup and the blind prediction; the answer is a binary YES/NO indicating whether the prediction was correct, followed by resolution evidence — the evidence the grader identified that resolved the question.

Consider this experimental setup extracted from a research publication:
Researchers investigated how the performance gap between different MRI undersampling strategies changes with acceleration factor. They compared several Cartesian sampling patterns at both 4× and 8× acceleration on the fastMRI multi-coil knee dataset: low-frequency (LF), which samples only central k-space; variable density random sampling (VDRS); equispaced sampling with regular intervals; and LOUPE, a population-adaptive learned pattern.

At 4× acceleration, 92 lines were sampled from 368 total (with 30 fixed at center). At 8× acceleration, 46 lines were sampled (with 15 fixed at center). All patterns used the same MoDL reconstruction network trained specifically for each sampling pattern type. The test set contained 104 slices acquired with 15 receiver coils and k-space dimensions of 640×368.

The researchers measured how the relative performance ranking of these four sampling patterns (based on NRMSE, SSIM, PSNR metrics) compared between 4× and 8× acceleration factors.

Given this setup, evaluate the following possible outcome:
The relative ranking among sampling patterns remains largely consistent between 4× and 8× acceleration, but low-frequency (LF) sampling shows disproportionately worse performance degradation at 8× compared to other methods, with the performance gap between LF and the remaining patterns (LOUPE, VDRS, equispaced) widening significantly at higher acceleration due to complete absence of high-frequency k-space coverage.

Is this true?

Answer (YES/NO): NO